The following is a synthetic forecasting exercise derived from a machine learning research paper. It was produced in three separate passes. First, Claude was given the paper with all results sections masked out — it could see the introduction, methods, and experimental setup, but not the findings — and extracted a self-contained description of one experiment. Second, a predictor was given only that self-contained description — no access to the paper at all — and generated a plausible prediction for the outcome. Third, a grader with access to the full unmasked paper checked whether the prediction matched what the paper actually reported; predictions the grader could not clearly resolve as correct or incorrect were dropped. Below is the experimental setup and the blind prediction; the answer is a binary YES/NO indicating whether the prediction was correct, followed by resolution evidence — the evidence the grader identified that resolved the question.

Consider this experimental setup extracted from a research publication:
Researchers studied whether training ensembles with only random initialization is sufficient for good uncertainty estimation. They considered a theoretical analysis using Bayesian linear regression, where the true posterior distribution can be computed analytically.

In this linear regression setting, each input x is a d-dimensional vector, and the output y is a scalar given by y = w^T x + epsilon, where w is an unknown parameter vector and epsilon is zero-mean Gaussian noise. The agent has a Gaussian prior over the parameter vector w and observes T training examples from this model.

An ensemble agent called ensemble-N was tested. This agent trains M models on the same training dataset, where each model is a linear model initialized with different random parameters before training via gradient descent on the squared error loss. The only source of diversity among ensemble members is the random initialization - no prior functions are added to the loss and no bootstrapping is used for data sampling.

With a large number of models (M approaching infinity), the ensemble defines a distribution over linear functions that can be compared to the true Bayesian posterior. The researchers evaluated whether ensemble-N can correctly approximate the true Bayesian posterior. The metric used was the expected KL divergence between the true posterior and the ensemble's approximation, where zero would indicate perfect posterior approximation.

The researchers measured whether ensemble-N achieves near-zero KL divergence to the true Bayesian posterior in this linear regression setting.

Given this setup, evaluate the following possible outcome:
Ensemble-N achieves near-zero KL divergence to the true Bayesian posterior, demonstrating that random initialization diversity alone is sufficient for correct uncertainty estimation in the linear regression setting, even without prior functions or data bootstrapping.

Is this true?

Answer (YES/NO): NO